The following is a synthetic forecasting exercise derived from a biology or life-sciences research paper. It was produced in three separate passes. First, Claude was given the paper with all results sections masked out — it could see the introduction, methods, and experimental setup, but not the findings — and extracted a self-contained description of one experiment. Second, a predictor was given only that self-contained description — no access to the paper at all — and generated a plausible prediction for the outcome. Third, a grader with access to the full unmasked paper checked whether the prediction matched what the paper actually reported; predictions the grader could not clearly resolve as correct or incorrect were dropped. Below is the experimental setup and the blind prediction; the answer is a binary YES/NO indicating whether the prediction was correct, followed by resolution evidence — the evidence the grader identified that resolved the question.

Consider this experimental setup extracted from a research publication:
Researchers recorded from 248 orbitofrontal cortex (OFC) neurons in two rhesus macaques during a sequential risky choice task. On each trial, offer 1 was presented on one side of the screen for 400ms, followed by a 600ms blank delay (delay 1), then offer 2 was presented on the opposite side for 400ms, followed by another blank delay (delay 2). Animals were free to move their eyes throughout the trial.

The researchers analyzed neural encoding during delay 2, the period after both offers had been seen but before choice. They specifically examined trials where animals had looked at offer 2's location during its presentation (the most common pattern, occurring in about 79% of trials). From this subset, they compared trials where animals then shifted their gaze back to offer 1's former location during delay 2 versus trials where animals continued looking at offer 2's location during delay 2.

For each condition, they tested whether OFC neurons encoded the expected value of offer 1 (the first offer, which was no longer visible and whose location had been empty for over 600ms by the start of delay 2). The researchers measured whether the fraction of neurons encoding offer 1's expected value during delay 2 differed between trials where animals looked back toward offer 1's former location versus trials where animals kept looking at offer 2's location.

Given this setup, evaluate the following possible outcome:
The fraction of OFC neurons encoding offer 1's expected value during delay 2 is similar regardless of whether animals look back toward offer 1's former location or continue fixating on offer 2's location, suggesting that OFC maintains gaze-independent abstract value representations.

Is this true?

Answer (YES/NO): NO